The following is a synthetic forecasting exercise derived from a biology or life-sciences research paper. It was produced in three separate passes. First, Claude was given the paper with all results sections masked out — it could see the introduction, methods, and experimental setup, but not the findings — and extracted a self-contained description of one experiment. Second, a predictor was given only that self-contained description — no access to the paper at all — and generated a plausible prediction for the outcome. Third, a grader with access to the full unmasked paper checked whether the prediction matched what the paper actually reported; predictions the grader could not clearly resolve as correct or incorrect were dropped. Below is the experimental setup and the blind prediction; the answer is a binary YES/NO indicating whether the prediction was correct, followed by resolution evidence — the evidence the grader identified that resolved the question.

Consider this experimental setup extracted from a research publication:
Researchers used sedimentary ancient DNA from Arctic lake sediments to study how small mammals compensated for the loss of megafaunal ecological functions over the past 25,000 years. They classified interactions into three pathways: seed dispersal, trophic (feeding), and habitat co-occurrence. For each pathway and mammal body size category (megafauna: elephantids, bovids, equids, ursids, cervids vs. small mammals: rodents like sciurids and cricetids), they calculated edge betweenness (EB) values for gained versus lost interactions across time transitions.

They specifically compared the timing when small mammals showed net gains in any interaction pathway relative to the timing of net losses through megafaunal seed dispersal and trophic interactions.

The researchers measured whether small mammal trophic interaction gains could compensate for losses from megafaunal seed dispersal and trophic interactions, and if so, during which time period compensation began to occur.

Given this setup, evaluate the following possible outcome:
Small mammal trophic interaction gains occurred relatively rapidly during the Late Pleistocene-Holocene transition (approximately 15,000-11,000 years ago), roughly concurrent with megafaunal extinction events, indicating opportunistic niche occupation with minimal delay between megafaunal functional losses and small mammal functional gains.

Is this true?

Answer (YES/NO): NO